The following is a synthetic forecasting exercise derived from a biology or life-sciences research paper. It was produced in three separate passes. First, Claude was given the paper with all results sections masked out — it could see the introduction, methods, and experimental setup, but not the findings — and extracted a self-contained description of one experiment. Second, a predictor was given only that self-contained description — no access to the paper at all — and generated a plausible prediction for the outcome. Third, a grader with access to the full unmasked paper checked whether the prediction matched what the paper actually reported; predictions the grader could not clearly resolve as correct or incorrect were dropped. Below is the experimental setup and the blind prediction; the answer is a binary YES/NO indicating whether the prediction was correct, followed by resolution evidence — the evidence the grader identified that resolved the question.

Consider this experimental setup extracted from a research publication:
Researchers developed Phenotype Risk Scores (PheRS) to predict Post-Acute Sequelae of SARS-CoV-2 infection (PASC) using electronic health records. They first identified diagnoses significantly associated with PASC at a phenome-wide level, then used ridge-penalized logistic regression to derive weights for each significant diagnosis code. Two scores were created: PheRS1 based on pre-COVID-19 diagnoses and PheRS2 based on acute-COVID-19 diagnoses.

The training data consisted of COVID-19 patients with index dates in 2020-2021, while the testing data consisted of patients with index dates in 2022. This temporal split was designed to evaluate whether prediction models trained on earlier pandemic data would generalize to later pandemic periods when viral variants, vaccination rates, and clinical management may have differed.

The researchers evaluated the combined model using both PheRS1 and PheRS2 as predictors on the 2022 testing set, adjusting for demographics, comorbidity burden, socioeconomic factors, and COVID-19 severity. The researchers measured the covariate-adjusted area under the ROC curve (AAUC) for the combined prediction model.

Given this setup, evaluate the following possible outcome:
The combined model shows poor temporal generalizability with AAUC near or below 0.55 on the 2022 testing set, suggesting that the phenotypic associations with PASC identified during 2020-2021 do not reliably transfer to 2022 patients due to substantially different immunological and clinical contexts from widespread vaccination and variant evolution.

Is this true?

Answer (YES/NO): NO